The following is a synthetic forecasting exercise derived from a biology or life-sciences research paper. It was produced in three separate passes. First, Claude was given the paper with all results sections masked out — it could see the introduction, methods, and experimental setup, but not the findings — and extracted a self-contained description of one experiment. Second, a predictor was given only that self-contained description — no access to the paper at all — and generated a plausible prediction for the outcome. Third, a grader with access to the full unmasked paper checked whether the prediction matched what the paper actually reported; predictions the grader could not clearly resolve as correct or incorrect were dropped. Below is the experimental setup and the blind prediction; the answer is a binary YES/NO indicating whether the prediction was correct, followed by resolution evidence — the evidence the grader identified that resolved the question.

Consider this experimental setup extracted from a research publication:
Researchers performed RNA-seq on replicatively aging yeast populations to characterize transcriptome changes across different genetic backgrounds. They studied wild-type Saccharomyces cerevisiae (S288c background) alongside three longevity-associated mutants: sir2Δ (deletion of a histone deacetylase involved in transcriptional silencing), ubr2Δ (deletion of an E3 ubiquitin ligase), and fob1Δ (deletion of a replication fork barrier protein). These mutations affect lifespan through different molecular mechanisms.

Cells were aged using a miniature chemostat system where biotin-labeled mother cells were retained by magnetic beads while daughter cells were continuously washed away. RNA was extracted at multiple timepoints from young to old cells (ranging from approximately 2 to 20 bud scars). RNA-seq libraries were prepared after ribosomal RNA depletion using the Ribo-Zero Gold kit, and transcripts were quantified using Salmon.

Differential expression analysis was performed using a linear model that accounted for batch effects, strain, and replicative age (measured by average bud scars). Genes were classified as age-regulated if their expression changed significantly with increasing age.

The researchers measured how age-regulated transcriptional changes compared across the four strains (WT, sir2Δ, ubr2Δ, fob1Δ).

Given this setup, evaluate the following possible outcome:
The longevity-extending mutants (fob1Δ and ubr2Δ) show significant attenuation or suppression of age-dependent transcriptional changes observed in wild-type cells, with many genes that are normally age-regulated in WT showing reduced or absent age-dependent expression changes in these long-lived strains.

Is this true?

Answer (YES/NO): NO